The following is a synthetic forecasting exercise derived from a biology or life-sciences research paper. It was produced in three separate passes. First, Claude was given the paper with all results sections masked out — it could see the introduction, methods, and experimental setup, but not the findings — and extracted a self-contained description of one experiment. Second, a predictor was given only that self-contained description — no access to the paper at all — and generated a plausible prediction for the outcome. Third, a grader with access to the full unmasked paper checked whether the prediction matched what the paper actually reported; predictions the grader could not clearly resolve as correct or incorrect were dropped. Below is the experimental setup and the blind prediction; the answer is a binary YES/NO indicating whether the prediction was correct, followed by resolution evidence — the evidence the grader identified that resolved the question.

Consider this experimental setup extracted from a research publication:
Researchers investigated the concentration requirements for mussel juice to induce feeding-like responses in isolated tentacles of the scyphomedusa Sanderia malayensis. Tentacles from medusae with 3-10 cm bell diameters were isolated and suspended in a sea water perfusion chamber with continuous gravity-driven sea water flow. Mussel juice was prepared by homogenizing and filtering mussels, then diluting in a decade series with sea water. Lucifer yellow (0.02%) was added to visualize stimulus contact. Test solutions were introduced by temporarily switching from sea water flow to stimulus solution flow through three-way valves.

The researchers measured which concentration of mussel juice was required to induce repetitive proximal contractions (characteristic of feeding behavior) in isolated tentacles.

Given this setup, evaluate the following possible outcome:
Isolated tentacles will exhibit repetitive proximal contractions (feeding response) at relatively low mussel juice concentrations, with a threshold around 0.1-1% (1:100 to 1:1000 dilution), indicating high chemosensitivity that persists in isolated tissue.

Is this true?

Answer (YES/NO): NO